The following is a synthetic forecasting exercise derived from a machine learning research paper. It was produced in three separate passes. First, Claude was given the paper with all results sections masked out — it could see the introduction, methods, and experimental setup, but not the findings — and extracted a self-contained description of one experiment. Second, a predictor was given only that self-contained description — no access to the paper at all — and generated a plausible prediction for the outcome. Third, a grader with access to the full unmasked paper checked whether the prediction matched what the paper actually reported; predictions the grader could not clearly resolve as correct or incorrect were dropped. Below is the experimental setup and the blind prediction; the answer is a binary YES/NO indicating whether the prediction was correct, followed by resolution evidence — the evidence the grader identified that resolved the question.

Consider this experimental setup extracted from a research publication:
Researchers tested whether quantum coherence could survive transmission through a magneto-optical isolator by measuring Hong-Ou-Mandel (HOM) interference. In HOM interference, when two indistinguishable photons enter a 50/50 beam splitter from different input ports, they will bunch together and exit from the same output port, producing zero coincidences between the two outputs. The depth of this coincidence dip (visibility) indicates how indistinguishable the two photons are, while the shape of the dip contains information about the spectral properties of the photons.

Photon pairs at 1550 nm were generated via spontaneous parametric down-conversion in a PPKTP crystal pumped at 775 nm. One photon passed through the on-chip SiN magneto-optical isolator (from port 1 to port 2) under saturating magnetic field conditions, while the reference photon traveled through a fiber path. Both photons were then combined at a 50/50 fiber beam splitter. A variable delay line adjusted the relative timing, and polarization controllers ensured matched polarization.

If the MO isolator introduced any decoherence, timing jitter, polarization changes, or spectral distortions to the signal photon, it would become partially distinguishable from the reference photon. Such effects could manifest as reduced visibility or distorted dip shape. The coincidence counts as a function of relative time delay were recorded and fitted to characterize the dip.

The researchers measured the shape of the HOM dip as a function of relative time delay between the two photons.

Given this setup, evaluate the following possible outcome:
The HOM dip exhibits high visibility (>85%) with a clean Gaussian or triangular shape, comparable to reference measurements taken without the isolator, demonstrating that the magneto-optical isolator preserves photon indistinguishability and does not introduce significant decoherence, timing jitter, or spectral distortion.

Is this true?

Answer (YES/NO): NO